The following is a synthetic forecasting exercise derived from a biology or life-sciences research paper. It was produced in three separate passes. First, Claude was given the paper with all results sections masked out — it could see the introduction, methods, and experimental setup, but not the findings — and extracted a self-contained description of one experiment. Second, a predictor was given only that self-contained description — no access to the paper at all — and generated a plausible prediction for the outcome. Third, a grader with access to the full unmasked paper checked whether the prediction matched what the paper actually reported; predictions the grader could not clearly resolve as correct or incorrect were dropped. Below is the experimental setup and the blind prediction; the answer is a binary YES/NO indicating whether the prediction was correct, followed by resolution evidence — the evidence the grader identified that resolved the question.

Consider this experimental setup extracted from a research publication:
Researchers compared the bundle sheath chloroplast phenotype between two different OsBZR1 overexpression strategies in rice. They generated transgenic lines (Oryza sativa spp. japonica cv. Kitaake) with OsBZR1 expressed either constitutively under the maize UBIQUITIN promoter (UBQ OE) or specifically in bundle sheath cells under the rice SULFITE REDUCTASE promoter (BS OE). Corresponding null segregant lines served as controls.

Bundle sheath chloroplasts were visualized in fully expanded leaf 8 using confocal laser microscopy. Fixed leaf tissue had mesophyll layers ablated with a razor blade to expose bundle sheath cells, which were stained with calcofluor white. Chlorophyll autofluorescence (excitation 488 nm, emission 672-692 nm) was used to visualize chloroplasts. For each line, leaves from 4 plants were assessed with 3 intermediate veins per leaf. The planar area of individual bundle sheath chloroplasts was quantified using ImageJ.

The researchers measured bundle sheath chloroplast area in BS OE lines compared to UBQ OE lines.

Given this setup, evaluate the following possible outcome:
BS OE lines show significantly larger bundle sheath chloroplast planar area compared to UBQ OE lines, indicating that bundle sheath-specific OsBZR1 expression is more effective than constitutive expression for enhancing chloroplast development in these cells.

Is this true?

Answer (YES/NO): NO